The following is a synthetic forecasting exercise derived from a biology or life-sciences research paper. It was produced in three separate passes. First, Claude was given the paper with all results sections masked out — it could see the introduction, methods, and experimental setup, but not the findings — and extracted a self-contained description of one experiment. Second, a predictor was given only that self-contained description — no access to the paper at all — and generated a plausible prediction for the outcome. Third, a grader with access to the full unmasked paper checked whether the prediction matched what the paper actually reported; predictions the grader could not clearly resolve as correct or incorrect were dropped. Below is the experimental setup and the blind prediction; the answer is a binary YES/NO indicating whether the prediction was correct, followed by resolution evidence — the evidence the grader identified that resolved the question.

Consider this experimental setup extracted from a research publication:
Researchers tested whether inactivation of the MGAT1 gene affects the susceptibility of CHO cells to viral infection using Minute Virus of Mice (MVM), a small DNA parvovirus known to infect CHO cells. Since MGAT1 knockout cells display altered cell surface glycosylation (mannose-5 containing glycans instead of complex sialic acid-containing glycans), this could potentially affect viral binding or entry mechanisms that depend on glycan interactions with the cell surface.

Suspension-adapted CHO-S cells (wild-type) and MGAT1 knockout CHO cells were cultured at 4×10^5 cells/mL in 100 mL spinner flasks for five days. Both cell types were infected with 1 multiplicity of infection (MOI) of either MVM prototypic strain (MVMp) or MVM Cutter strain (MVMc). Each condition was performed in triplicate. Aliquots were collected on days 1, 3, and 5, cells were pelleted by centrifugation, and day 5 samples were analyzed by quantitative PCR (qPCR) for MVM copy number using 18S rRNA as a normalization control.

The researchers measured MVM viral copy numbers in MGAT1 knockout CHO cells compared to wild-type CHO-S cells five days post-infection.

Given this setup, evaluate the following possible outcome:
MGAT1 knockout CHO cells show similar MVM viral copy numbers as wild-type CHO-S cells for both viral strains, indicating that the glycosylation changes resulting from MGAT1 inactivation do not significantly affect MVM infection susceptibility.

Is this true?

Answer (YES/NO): NO